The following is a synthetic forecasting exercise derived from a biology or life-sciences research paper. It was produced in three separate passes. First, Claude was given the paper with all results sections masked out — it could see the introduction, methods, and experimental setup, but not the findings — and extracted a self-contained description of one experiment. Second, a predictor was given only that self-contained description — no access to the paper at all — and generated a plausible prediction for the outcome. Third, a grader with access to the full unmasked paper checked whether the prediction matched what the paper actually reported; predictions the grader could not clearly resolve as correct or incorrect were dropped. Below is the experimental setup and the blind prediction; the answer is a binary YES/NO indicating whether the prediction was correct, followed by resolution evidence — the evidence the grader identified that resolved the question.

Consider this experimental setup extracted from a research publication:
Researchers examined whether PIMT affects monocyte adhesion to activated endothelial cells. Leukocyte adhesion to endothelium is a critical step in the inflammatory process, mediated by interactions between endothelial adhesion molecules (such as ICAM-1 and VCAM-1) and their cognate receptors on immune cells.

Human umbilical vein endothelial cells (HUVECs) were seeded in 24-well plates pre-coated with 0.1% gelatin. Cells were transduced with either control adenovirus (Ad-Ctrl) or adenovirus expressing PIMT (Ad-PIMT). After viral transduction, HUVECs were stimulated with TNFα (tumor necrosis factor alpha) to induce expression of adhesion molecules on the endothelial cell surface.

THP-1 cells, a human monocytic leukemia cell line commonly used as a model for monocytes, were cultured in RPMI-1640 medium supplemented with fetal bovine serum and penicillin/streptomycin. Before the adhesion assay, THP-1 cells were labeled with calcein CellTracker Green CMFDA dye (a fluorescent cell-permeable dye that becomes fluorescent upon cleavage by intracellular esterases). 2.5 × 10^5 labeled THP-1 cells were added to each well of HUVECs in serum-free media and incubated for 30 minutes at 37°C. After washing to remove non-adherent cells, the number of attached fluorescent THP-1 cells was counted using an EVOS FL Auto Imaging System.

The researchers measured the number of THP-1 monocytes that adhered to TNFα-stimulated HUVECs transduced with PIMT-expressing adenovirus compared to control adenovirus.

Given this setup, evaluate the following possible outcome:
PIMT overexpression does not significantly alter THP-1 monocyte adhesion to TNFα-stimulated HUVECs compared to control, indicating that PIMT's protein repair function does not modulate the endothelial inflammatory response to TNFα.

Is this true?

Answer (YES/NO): NO